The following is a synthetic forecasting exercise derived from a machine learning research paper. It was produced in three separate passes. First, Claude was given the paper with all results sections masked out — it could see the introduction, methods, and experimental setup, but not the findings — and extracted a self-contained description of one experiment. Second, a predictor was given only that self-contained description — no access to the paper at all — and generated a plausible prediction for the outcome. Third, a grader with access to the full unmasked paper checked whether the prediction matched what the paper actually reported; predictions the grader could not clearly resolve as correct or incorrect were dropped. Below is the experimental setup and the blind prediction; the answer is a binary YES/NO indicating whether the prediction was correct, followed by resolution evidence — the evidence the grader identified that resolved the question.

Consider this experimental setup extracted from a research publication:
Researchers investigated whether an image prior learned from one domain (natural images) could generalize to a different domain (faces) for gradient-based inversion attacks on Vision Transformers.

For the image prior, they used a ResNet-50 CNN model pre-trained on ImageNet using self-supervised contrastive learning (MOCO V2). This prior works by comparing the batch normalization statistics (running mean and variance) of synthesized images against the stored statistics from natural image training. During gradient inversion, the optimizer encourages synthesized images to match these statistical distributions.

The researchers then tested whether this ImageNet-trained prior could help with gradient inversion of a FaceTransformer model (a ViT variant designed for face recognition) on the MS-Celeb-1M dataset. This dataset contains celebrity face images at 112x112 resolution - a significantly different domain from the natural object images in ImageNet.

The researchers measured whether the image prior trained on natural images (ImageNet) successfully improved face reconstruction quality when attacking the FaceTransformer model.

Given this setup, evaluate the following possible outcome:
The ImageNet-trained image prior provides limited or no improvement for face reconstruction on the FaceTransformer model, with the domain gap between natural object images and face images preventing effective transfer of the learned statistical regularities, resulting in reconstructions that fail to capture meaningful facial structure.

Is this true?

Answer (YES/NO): NO